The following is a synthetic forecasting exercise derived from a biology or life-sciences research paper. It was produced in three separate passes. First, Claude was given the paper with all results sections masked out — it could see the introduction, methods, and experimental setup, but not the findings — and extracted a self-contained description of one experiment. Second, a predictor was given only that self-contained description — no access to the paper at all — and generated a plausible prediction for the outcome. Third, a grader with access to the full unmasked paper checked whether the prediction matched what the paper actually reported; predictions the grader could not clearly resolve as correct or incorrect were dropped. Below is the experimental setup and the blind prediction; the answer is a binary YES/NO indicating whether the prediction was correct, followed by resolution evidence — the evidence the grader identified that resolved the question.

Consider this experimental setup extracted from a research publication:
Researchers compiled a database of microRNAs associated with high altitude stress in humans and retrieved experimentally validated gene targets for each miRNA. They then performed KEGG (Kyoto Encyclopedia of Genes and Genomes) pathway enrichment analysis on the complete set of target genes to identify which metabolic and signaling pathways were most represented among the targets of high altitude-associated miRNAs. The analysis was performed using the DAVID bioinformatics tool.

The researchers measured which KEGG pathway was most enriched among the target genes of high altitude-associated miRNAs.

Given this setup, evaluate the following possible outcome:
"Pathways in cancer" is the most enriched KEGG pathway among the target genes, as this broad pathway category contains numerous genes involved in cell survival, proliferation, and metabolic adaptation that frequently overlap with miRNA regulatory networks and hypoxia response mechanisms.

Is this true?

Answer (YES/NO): NO